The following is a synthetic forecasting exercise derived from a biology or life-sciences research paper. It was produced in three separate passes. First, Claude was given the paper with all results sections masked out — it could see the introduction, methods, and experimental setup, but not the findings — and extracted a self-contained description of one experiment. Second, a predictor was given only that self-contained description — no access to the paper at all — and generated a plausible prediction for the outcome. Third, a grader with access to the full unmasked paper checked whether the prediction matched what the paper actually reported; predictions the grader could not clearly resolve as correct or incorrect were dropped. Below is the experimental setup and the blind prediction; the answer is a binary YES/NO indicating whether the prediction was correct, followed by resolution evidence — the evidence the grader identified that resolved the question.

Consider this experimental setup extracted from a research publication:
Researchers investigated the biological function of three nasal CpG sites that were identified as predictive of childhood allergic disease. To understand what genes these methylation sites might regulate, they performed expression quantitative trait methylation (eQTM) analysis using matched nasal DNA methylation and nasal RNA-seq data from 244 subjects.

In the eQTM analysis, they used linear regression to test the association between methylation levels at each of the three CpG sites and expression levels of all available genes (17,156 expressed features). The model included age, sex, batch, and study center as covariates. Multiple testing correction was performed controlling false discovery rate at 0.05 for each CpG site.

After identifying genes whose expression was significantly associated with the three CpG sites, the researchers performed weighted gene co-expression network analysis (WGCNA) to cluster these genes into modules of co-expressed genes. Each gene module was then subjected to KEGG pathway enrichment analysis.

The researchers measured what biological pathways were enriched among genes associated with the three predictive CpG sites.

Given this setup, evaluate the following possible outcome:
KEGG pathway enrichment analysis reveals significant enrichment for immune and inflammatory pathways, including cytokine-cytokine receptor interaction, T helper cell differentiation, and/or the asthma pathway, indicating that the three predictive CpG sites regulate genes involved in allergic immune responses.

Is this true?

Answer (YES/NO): YES